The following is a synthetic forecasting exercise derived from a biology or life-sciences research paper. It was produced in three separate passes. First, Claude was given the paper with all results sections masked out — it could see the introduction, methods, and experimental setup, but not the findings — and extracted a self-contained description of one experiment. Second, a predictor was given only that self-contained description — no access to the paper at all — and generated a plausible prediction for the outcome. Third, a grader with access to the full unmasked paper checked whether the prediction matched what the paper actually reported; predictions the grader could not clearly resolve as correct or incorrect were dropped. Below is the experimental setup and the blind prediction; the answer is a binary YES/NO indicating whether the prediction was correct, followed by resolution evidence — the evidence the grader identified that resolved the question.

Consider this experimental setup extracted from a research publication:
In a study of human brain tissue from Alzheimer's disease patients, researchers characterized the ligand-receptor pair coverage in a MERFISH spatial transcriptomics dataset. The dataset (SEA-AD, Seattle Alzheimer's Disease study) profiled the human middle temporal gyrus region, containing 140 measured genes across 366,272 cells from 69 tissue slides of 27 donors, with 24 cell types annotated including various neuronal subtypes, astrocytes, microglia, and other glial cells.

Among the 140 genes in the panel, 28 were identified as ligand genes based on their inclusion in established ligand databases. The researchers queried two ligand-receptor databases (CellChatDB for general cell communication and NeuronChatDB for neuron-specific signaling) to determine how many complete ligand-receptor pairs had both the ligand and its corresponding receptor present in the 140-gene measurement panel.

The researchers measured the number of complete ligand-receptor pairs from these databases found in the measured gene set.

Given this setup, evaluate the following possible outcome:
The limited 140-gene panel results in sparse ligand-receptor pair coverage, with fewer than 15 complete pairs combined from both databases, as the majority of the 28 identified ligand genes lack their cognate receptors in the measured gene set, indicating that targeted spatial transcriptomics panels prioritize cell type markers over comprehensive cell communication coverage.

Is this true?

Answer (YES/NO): YES